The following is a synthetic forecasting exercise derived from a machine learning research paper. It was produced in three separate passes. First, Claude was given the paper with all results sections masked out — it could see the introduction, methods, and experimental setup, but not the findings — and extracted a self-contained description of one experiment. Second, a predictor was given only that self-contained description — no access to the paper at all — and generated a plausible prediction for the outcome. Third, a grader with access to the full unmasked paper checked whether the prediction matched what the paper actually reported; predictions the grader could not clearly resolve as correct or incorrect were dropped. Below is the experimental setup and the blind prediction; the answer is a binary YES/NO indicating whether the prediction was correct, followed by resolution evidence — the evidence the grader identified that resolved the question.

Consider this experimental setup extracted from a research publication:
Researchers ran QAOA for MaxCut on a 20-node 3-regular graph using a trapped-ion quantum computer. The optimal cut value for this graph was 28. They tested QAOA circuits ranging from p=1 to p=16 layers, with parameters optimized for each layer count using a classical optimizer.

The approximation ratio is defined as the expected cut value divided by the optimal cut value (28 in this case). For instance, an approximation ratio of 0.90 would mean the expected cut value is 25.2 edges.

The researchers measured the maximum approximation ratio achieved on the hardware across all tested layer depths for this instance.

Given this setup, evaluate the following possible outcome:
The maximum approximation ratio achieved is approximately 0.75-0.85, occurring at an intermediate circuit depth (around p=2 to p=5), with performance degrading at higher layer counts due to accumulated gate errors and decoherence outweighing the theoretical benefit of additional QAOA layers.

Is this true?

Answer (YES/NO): NO